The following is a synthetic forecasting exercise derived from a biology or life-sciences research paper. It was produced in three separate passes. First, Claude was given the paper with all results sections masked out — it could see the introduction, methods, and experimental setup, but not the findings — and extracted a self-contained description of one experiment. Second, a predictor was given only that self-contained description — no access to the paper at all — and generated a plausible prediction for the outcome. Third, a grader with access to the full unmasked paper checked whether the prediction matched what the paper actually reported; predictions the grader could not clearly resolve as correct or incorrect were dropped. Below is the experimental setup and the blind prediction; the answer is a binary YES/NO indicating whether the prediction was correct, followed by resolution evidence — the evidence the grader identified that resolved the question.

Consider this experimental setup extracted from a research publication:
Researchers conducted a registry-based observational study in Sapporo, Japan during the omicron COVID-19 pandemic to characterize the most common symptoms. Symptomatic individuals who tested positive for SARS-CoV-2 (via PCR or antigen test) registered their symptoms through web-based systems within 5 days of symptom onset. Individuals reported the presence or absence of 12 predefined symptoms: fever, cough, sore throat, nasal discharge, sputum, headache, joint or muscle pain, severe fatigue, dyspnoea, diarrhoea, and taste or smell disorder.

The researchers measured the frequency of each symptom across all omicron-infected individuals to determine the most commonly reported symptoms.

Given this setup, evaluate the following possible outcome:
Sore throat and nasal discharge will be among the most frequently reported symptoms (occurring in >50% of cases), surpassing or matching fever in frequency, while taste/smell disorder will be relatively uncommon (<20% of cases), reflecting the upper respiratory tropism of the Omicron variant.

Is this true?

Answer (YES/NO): NO